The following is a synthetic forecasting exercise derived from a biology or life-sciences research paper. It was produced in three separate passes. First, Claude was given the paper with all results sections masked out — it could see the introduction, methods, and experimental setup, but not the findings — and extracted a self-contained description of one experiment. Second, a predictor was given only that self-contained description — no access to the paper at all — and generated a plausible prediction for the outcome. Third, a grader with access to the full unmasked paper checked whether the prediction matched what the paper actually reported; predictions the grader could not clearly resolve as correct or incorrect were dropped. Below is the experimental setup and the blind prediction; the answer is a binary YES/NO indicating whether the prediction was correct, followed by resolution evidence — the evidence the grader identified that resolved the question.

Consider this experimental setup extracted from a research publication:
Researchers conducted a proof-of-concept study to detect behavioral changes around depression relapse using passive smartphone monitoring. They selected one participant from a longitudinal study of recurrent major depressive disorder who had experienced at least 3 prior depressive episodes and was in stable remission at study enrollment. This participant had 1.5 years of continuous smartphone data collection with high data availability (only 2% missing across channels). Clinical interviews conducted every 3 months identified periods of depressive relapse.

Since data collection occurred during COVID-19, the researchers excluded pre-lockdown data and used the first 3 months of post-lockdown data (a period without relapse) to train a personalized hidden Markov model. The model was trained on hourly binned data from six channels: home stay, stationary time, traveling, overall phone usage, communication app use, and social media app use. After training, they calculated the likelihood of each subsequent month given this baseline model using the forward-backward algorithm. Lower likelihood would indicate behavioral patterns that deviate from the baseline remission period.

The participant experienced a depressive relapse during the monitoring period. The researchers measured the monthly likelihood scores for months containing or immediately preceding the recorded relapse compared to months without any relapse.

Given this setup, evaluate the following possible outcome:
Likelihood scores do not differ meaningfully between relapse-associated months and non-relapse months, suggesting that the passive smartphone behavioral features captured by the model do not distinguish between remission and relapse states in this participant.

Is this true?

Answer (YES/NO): NO